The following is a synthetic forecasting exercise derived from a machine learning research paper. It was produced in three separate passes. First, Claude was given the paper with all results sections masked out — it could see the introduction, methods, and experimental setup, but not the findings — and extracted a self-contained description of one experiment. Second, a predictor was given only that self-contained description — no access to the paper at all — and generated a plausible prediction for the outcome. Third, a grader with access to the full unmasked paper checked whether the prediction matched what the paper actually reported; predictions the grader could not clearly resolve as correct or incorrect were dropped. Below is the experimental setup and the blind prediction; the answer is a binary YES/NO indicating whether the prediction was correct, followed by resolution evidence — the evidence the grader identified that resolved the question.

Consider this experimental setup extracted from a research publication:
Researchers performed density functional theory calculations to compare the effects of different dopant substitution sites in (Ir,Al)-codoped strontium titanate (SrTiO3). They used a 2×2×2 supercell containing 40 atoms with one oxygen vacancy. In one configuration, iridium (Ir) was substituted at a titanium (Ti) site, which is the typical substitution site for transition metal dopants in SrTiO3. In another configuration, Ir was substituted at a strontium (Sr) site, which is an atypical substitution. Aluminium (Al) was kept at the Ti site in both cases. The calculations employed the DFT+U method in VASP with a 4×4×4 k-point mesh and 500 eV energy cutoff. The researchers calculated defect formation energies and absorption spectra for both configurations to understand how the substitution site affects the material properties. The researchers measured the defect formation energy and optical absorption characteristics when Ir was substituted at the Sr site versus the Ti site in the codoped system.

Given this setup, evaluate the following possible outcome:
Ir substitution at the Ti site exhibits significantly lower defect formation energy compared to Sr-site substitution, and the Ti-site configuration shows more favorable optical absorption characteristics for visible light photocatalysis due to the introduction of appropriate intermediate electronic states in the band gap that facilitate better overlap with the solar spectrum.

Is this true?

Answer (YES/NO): NO